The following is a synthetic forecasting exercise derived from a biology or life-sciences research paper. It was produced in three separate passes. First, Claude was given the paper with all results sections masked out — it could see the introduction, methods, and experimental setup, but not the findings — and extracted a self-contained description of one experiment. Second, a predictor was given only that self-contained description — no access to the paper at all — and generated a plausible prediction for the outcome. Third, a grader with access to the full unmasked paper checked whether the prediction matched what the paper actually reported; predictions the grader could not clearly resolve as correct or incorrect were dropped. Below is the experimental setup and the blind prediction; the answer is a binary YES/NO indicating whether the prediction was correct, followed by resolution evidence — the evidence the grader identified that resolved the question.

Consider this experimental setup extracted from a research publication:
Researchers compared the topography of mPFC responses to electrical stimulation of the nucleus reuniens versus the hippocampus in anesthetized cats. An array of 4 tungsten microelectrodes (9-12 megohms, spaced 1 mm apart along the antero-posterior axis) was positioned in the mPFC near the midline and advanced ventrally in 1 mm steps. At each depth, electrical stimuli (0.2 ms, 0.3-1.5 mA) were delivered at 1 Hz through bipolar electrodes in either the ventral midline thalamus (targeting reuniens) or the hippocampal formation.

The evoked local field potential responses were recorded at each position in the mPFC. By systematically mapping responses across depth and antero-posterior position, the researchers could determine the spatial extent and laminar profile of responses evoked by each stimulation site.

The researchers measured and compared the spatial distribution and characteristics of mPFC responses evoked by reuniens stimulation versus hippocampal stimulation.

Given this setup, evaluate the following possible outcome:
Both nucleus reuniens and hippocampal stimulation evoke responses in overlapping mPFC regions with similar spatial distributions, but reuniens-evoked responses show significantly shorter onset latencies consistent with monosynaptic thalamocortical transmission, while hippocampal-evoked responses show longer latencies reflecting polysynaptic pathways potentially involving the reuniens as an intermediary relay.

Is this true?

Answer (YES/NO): NO